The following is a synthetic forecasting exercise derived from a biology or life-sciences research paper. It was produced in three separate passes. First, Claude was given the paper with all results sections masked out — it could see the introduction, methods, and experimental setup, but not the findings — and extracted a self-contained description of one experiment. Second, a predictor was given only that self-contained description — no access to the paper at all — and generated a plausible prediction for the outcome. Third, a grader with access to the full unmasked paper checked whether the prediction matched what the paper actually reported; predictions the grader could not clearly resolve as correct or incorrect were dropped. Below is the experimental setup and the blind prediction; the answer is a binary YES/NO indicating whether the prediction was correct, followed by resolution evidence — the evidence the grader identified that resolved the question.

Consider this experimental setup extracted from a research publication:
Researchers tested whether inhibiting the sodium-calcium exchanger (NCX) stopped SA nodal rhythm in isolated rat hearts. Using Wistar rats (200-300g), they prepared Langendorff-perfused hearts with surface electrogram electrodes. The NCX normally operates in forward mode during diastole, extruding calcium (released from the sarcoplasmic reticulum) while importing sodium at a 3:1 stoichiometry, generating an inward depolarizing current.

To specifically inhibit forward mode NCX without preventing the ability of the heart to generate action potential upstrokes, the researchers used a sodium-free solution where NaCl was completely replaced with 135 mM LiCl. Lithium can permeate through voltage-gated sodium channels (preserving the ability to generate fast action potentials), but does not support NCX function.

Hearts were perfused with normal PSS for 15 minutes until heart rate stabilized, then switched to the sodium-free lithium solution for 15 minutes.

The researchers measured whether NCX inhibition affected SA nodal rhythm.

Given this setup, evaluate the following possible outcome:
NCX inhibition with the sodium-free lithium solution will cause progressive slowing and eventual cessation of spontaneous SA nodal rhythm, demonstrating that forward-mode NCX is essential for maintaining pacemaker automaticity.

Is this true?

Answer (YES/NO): YES